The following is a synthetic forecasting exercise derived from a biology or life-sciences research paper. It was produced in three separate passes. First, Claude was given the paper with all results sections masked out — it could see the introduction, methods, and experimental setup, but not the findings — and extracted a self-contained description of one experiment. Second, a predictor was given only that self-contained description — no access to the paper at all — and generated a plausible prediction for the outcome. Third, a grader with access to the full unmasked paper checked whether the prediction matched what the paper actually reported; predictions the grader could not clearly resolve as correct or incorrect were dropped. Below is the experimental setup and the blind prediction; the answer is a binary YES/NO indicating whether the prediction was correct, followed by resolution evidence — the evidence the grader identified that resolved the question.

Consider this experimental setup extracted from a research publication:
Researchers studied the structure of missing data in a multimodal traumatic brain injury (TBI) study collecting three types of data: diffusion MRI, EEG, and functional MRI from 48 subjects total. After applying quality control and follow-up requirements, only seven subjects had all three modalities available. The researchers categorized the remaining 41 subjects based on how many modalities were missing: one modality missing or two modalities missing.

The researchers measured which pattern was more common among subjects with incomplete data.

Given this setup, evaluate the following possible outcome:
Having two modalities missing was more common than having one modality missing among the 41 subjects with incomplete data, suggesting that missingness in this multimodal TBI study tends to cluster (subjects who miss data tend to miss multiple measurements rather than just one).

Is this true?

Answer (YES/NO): NO